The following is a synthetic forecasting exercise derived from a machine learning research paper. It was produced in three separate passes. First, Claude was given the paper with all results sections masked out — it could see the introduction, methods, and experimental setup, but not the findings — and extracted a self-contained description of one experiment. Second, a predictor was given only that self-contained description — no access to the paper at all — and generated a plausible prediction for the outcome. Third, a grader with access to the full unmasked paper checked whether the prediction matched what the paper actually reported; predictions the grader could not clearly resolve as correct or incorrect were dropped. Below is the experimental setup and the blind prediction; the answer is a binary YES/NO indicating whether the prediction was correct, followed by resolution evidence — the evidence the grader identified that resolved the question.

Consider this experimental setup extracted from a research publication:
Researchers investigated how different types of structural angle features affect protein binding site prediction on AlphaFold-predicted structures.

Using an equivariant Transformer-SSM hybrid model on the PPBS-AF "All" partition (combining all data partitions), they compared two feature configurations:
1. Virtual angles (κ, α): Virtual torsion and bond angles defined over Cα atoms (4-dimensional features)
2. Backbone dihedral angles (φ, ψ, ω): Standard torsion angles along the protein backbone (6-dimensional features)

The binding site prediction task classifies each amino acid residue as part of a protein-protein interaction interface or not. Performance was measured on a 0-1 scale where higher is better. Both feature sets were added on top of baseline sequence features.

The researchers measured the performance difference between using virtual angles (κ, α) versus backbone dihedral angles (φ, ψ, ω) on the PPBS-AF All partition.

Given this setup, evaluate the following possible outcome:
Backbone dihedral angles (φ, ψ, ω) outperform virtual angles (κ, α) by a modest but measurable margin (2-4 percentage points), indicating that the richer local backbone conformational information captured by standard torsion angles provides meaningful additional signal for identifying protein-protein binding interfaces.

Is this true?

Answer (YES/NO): NO